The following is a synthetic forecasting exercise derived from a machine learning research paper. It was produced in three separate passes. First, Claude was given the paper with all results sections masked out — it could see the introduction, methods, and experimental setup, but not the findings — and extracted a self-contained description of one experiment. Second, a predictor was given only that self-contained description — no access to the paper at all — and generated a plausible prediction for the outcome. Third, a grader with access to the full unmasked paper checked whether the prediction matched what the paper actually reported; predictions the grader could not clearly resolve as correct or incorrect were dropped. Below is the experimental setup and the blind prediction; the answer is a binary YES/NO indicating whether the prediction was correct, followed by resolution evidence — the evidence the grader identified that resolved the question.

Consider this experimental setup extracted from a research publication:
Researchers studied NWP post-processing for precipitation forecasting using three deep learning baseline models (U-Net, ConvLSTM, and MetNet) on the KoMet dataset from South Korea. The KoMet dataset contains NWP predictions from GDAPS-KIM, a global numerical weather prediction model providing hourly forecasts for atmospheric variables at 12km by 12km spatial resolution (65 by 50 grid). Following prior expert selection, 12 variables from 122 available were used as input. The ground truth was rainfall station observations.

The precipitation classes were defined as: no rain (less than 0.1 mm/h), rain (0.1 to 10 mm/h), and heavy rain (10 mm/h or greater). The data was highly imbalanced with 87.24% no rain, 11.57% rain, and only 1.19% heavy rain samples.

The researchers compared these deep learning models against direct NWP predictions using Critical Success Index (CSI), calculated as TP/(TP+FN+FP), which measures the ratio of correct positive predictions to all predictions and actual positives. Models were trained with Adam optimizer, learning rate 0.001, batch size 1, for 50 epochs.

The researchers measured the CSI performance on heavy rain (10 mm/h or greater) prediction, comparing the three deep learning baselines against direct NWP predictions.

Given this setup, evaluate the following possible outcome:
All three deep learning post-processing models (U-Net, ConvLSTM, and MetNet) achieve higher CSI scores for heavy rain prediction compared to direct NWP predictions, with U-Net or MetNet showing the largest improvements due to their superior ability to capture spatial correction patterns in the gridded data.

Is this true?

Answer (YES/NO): NO